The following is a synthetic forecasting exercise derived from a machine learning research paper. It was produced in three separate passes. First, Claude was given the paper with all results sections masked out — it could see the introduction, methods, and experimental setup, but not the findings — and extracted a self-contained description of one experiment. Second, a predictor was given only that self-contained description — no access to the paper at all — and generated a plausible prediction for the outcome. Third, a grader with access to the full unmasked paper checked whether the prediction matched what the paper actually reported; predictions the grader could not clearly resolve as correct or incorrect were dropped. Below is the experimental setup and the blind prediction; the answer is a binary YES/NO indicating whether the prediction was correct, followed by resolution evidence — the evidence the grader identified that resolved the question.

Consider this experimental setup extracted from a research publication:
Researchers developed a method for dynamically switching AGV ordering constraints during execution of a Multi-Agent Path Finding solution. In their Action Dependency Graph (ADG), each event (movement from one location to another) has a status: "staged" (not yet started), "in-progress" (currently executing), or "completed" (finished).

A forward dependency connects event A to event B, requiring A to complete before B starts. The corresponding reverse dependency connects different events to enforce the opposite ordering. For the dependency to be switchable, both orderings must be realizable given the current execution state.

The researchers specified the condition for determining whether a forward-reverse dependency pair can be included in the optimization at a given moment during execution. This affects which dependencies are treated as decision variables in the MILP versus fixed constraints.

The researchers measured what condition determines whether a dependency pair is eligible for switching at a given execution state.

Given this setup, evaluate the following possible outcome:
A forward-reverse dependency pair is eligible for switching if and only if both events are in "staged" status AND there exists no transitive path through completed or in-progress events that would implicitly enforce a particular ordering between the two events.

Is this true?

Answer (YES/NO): NO